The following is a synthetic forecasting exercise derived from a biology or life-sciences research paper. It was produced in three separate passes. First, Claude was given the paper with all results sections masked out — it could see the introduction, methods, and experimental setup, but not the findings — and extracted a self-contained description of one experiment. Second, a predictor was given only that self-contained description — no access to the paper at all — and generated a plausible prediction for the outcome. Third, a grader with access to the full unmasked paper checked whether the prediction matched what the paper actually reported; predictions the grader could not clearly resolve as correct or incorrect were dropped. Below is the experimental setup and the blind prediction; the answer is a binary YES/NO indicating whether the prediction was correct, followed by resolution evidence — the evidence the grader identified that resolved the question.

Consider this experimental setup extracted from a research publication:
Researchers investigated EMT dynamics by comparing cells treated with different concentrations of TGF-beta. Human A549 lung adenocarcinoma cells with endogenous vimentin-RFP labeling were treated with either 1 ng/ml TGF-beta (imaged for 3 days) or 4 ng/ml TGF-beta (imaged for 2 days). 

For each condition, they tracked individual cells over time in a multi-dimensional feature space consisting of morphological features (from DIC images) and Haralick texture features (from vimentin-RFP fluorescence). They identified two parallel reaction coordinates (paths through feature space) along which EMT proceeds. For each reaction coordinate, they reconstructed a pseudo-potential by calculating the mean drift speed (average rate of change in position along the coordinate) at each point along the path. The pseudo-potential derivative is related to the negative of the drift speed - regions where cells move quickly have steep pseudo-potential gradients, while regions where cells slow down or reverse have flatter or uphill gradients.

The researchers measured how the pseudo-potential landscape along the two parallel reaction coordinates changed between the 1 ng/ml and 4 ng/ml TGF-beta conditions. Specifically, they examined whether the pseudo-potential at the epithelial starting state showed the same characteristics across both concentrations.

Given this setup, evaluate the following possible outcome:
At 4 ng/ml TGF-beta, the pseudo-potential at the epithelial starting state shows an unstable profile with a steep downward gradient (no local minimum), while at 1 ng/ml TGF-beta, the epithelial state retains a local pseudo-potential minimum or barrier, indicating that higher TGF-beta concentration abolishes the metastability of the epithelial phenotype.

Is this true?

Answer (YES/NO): NO